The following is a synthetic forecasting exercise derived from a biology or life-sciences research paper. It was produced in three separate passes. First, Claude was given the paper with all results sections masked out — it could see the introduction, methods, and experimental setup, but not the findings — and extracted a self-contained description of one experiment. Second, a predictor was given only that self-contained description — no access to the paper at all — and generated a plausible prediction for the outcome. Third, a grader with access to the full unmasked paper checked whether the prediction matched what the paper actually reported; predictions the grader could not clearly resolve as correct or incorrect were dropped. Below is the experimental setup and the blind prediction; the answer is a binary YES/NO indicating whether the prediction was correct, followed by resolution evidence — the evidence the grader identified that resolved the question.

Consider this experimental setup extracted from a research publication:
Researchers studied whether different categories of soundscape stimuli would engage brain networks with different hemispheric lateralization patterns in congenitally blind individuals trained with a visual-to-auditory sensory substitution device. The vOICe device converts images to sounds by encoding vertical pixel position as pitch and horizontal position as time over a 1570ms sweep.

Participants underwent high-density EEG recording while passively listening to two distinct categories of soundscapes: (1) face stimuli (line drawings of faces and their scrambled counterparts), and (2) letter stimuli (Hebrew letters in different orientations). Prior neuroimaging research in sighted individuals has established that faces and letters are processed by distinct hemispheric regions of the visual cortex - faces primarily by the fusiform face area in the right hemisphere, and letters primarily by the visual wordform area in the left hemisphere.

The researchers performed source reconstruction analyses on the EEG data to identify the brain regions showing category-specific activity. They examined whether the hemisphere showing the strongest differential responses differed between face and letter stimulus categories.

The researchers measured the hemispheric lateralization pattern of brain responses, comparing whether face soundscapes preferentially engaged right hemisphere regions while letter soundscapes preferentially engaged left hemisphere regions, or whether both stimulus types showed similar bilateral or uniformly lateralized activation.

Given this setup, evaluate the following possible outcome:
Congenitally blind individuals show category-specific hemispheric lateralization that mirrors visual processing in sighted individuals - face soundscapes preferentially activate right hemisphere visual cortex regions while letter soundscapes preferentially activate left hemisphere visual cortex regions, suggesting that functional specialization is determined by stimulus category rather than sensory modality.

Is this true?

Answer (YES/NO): YES